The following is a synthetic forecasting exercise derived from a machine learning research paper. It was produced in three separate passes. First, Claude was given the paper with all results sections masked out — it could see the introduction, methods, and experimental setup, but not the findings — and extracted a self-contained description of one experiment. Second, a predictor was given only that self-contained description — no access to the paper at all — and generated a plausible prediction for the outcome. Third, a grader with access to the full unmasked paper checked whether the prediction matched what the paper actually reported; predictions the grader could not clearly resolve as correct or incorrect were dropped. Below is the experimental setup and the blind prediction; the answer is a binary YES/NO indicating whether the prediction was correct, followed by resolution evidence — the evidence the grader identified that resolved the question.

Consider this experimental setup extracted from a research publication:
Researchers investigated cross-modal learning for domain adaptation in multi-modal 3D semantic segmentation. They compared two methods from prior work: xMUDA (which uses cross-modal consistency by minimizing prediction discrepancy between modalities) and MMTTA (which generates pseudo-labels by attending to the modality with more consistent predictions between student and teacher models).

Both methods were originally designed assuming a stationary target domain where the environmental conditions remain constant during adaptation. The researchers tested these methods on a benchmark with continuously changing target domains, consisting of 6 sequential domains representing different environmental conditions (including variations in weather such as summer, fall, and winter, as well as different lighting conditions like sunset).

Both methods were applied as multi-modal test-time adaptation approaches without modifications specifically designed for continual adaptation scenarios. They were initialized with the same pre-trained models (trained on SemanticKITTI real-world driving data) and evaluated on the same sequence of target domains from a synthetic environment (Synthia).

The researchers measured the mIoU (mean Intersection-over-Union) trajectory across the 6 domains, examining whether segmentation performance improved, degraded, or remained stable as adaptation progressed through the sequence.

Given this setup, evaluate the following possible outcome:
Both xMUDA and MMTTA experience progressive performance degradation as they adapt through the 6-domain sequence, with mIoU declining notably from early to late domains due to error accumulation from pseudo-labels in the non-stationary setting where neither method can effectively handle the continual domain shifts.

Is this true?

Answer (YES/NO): NO